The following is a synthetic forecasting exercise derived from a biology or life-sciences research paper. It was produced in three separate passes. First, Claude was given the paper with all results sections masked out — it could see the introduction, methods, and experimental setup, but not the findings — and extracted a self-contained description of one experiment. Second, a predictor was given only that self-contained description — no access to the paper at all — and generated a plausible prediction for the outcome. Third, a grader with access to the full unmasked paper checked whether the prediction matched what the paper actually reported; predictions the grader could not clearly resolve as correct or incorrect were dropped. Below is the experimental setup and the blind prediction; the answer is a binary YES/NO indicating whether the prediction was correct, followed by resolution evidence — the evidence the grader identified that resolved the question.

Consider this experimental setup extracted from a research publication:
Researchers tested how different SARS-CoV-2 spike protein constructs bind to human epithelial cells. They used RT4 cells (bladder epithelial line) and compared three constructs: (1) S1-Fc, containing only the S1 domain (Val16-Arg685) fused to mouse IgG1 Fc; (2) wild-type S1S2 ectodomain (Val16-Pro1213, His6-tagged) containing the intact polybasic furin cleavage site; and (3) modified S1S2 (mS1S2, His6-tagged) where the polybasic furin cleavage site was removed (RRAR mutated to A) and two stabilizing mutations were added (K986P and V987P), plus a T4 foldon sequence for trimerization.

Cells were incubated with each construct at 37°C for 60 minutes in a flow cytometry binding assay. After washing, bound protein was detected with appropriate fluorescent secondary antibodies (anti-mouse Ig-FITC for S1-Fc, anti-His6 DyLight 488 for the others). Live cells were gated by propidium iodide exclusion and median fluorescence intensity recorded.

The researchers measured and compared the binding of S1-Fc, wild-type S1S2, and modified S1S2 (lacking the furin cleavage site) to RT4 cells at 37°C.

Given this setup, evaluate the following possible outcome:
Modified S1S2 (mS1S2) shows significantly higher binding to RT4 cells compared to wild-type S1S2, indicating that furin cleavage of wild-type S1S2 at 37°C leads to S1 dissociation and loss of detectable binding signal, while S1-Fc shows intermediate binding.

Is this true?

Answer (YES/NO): NO